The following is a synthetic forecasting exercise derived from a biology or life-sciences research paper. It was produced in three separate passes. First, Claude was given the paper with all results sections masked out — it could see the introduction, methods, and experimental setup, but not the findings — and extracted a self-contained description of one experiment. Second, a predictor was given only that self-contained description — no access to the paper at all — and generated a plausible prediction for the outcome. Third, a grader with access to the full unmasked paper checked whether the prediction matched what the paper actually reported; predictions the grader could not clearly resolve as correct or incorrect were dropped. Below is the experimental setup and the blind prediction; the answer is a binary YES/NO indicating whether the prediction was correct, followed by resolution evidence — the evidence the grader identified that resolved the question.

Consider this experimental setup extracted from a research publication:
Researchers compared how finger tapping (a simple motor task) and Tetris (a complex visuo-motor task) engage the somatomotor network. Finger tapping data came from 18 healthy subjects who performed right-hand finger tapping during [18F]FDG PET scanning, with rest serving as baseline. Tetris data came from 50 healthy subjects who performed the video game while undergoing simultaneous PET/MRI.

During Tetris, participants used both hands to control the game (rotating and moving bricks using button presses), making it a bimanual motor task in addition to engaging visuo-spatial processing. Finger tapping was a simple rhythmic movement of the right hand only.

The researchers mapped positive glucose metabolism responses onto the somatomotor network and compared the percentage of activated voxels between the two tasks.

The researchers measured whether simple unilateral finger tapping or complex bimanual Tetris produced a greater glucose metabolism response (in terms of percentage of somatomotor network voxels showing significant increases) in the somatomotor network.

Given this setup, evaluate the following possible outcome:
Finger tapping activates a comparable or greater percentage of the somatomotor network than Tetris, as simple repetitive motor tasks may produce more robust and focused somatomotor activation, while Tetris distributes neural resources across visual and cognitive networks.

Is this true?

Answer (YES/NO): YES